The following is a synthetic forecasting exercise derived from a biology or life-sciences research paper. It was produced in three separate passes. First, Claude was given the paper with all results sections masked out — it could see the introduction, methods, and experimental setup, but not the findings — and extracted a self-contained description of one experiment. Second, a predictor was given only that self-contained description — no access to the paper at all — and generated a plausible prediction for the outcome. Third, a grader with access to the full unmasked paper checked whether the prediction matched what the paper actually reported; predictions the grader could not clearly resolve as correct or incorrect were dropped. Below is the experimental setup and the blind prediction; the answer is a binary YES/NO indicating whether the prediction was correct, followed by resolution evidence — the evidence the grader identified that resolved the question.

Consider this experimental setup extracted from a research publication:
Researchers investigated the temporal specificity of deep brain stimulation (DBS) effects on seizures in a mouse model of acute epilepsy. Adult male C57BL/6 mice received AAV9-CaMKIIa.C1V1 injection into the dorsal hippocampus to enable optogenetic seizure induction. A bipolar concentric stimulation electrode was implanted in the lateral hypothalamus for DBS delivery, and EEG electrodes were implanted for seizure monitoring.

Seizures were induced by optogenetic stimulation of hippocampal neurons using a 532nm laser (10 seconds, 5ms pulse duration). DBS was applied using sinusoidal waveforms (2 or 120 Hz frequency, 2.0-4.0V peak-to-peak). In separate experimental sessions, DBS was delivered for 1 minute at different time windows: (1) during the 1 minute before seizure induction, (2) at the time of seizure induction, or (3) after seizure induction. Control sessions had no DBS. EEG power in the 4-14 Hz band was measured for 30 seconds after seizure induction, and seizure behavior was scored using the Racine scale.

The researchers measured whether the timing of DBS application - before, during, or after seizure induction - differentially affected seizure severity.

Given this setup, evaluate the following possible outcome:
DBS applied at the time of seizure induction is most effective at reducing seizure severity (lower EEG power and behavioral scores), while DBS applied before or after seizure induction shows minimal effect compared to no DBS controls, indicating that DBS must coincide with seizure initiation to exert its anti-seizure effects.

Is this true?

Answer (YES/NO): NO